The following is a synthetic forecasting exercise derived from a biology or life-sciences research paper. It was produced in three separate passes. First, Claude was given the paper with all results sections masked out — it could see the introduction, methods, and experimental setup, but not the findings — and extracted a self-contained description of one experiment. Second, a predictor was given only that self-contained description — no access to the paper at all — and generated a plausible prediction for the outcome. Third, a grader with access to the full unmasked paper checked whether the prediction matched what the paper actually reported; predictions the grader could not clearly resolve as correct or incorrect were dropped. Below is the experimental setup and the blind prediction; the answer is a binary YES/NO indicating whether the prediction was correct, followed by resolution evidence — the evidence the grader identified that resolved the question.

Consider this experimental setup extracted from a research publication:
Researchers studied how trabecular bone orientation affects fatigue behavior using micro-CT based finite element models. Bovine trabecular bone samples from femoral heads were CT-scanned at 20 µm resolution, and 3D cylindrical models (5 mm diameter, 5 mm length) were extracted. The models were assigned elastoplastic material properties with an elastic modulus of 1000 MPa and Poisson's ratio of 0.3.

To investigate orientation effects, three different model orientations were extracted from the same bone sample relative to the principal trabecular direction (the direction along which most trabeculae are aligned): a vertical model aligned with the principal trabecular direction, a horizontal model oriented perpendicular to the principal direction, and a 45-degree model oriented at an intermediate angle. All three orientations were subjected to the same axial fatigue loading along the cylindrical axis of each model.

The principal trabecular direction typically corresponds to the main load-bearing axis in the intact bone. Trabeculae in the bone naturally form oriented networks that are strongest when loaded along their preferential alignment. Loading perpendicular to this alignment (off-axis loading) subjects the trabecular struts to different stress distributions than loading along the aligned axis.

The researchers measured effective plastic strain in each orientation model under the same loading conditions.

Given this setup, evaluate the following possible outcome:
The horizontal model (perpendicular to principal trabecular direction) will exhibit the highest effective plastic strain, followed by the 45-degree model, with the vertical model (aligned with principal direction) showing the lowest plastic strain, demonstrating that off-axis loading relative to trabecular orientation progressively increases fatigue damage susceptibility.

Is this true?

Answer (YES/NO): YES